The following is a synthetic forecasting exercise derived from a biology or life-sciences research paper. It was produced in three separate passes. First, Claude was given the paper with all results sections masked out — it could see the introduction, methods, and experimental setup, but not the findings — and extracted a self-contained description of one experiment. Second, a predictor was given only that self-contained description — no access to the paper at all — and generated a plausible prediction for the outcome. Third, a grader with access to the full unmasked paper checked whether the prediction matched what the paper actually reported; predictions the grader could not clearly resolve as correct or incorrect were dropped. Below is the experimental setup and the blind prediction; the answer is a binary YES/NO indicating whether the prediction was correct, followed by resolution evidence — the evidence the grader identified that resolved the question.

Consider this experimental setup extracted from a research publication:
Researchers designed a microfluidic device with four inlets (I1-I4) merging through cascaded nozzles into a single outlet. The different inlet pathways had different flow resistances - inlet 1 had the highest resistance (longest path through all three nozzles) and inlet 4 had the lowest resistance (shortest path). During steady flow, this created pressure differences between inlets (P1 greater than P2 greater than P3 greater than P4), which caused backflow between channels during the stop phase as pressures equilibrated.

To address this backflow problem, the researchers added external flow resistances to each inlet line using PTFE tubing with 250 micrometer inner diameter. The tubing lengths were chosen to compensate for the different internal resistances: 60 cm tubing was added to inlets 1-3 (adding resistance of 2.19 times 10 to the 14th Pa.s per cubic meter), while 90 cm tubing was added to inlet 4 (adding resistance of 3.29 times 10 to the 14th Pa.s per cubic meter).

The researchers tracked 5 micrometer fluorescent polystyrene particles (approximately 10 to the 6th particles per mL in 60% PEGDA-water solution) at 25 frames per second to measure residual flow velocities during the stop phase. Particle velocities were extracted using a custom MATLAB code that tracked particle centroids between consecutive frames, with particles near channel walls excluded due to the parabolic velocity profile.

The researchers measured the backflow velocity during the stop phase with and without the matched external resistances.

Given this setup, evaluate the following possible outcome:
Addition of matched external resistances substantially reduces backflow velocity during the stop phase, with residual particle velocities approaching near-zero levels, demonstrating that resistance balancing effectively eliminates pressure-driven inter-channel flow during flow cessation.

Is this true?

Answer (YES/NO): NO